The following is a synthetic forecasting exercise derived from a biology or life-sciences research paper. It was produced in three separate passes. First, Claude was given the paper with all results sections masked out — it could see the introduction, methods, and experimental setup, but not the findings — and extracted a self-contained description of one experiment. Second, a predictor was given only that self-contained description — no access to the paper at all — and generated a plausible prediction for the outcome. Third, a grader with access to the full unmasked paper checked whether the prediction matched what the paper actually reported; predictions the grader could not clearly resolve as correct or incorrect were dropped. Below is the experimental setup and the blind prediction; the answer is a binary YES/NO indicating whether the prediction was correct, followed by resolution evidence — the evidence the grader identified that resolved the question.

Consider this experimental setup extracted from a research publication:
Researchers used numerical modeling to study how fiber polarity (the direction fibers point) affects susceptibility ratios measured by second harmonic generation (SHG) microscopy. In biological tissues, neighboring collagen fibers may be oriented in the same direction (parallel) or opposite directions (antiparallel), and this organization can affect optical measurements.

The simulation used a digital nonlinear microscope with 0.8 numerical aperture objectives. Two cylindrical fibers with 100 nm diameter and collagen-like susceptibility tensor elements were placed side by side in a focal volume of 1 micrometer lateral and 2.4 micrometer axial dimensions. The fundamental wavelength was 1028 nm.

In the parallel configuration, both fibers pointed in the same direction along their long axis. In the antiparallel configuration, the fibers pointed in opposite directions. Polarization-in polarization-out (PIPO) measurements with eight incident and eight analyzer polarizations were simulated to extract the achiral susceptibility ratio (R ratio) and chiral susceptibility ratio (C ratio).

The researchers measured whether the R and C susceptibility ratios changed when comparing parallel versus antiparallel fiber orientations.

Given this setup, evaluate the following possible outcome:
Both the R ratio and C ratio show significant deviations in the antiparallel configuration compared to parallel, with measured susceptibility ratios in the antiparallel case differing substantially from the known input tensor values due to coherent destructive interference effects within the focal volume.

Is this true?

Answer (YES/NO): YES